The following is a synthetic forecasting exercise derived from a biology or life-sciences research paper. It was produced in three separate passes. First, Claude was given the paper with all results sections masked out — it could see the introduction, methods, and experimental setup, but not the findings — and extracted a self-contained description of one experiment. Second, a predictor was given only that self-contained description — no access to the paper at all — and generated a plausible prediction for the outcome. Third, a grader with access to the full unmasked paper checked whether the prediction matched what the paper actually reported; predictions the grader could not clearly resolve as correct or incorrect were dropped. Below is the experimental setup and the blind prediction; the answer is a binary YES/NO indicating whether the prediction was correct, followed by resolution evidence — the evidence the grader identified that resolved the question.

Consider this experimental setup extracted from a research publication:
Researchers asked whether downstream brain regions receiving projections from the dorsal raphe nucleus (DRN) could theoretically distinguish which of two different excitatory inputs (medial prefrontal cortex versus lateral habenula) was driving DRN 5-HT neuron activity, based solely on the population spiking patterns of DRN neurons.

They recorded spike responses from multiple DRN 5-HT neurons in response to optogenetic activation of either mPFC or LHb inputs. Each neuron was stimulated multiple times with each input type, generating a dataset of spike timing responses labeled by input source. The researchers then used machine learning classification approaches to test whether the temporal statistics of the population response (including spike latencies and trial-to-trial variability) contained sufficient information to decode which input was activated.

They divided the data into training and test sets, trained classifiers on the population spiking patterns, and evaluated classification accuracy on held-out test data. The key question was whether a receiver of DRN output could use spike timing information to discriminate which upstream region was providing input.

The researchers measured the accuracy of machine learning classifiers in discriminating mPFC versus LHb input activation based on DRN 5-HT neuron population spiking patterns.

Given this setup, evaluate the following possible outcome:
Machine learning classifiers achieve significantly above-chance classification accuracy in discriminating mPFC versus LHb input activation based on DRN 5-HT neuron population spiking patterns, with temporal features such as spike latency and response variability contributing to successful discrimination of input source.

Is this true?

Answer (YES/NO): YES